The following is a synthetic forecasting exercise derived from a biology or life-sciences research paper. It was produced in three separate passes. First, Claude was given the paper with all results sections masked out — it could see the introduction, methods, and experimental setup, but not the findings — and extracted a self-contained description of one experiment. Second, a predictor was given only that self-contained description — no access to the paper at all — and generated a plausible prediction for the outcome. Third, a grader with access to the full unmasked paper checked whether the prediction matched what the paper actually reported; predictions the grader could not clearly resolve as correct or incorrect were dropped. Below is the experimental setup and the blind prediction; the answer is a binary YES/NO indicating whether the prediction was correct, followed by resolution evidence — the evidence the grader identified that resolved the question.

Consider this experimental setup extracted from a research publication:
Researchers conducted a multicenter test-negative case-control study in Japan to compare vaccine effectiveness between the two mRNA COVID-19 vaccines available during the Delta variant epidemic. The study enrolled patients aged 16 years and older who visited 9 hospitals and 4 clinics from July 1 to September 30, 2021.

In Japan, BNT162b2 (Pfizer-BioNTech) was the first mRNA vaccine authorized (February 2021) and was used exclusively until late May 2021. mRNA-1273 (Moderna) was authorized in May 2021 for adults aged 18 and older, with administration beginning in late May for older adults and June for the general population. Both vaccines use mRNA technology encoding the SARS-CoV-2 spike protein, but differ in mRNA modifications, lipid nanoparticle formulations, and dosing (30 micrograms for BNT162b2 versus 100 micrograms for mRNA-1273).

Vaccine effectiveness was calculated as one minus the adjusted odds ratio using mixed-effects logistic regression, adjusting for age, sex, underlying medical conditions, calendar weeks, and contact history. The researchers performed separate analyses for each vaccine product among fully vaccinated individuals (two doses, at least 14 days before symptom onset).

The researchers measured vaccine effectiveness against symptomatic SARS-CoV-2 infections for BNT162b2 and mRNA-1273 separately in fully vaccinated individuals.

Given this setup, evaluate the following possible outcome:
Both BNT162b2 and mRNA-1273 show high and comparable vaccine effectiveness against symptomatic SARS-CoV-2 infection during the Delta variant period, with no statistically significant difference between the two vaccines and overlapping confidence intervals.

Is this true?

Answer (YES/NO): YES